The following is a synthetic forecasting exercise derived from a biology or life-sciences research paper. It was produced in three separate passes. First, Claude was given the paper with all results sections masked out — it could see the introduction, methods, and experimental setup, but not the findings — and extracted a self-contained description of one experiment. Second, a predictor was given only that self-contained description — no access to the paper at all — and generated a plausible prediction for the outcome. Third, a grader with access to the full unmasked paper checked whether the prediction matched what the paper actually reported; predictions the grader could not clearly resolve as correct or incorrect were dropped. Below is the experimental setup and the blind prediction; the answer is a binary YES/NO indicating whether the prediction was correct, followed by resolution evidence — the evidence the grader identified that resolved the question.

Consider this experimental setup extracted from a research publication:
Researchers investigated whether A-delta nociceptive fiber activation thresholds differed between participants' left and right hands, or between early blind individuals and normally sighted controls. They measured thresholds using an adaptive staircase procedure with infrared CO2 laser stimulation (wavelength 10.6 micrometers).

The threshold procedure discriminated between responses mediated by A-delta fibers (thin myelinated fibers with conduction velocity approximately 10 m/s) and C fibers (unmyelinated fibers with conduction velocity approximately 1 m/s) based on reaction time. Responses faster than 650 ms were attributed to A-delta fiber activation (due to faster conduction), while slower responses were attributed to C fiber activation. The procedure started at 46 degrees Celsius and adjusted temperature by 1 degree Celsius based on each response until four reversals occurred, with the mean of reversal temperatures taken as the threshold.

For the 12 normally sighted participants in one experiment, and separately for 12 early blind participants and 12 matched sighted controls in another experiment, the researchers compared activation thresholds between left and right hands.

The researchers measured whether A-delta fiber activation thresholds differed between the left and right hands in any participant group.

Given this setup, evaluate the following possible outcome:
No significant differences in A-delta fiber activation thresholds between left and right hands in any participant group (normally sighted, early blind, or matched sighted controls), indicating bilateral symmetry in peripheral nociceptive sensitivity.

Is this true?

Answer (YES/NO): YES